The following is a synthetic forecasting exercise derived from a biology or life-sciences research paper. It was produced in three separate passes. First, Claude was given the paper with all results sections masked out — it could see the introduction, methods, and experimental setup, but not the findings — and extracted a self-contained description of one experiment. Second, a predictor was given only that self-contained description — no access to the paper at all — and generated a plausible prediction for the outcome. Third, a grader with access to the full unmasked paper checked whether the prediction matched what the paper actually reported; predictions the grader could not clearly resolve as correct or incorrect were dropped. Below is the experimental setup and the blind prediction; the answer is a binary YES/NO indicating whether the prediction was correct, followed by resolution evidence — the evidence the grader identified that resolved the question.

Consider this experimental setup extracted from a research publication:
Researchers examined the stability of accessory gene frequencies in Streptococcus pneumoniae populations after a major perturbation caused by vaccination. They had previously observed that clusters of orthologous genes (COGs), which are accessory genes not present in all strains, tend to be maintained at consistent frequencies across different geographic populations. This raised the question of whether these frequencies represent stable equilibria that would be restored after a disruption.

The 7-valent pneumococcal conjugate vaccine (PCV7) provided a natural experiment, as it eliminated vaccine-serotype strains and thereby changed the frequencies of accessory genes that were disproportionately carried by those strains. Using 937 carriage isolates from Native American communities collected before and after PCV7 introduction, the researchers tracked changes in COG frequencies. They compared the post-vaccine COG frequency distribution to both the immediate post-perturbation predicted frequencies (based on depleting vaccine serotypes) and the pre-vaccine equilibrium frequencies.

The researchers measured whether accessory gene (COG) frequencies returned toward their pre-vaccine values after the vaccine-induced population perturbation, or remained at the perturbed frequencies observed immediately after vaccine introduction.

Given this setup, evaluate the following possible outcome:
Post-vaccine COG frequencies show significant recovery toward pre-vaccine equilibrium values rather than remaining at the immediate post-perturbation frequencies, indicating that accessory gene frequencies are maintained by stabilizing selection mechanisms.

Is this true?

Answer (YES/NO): YES